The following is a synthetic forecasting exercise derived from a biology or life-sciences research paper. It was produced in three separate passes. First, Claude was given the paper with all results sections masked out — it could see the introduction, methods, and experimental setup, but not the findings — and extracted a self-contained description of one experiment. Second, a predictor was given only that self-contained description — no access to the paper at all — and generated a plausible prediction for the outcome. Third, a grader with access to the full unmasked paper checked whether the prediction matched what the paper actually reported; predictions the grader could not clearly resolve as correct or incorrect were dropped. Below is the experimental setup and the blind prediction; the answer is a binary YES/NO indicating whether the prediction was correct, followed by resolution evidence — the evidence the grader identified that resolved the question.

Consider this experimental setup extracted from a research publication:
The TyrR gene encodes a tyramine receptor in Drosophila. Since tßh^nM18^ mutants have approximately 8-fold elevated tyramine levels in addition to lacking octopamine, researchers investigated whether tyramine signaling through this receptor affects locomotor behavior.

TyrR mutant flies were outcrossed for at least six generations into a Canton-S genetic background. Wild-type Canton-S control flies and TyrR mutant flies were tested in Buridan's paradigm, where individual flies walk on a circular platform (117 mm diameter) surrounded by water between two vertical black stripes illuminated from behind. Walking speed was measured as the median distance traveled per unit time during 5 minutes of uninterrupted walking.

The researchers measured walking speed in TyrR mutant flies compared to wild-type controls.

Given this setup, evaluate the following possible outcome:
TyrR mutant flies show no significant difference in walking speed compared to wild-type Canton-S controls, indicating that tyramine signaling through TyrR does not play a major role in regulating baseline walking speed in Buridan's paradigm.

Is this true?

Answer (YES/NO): NO